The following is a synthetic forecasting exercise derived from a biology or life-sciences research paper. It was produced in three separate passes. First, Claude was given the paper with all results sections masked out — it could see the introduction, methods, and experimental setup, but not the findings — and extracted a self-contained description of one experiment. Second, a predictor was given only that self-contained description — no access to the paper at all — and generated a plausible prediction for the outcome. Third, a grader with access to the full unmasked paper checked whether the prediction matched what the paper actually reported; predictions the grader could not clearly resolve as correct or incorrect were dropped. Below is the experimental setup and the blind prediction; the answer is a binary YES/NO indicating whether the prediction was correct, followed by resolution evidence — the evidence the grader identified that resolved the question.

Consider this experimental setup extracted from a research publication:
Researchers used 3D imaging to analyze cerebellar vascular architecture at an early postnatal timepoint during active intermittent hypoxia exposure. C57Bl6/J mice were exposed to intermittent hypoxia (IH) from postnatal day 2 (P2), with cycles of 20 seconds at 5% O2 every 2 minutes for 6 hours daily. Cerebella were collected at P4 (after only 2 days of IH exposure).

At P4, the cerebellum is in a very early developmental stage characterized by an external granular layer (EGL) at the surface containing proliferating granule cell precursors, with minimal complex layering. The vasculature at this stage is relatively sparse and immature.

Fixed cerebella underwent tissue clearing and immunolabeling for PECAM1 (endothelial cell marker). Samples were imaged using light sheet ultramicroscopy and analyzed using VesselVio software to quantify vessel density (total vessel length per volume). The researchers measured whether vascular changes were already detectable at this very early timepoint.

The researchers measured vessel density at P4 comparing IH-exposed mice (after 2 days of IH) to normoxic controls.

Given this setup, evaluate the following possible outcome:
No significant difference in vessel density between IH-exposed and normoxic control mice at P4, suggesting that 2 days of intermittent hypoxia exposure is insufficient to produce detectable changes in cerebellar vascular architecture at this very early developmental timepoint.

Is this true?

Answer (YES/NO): NO